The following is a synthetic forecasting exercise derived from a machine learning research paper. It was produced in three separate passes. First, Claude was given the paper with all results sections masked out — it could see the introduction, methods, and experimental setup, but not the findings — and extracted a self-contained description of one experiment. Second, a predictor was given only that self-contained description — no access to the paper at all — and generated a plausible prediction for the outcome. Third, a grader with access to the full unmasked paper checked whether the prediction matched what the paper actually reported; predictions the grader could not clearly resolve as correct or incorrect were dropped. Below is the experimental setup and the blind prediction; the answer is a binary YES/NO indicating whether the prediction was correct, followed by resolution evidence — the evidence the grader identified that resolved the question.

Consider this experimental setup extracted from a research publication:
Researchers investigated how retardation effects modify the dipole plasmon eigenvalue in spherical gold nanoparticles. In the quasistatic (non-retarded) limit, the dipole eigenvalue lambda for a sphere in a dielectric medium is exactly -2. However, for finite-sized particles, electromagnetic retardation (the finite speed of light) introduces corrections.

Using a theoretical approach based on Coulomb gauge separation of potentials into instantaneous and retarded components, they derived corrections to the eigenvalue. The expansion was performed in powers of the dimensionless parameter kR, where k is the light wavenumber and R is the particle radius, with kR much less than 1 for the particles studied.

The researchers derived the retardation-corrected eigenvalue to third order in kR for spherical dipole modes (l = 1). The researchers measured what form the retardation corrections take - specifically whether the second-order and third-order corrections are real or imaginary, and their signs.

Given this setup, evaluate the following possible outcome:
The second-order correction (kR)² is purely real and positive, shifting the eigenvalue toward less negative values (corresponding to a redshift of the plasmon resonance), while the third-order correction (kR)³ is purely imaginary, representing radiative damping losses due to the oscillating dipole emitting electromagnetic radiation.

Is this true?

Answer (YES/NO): NO